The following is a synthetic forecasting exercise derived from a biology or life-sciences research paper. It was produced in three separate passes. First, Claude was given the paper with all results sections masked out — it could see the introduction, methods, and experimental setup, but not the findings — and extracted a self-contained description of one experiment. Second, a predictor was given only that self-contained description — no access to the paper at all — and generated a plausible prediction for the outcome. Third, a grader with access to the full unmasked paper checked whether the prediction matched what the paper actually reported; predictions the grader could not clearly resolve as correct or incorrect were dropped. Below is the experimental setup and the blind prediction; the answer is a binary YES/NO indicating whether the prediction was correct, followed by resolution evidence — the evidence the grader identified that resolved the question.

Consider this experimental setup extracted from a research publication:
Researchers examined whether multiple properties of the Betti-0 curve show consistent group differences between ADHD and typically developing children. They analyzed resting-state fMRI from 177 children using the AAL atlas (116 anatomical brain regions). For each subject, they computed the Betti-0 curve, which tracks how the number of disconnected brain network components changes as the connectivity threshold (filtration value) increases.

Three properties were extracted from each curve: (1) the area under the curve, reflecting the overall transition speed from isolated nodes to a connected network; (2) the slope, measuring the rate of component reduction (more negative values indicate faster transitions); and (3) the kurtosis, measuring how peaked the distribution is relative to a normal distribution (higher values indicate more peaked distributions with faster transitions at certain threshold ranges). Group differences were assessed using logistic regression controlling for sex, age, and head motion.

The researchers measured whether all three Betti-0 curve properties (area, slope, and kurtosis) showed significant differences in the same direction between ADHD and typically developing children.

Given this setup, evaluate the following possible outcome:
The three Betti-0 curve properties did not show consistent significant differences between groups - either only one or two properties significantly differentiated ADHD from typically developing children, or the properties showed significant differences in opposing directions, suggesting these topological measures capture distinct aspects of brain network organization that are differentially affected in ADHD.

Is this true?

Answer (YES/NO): YES